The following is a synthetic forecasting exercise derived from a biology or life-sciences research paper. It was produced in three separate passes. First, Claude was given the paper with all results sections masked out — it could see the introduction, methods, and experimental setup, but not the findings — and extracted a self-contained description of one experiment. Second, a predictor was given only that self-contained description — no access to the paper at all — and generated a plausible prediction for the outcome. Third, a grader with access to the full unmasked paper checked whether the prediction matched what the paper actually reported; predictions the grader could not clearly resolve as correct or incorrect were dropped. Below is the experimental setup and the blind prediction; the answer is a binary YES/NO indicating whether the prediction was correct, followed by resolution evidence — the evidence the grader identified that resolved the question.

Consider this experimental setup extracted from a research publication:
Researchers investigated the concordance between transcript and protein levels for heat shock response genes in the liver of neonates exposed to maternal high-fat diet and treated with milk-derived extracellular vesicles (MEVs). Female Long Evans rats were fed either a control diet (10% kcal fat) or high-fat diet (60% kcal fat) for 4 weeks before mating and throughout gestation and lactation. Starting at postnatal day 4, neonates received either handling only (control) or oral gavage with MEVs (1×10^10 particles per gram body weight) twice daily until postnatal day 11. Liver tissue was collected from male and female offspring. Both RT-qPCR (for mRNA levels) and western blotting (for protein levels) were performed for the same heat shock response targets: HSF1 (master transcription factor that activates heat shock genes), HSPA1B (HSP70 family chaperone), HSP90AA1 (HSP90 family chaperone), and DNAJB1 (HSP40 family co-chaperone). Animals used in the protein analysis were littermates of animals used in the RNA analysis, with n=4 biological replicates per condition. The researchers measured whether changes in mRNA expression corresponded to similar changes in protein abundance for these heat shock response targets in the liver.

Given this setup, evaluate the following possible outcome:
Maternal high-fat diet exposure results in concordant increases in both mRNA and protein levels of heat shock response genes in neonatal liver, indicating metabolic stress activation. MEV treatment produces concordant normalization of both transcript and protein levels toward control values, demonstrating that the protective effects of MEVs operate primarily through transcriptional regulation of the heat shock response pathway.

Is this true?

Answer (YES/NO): NO